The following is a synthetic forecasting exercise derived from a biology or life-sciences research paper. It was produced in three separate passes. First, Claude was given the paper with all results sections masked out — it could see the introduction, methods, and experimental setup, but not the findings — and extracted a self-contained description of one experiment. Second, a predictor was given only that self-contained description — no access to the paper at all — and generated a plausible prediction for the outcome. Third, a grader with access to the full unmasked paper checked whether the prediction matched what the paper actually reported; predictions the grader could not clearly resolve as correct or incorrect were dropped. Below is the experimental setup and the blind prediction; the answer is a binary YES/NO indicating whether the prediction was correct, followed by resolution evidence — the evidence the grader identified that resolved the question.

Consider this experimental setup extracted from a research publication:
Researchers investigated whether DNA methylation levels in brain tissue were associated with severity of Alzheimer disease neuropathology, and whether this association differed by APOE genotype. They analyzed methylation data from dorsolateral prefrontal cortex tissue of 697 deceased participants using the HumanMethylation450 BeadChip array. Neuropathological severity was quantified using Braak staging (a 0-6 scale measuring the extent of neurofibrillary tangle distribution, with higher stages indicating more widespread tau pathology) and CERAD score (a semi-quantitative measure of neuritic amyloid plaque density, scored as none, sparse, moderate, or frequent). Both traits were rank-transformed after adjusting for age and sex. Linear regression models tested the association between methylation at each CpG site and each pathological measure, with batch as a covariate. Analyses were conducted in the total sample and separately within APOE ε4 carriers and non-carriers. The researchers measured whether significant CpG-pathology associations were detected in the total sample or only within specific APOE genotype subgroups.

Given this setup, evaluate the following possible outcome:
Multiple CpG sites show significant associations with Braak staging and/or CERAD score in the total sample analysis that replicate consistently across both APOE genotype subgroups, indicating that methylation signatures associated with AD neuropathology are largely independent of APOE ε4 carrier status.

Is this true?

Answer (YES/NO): NO